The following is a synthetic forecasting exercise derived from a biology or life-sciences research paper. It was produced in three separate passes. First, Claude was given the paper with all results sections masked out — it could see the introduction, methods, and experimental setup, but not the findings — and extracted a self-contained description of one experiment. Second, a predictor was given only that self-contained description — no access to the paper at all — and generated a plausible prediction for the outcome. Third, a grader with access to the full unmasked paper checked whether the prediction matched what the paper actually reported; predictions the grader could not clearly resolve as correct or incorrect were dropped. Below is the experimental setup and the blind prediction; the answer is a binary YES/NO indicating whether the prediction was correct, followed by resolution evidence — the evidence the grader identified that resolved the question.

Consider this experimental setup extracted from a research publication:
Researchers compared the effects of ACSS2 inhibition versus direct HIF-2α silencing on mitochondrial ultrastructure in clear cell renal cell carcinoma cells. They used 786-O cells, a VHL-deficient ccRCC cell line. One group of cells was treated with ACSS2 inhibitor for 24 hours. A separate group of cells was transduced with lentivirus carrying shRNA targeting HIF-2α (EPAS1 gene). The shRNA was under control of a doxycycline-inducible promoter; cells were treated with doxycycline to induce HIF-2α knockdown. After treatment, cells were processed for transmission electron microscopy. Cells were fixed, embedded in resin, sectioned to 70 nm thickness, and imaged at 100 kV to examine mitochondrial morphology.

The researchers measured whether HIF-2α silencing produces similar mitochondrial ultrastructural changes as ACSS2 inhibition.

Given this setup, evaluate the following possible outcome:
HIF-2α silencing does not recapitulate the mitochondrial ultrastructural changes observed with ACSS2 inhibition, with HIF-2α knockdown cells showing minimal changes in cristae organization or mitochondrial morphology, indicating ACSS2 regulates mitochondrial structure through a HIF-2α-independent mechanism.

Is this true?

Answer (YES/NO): NO